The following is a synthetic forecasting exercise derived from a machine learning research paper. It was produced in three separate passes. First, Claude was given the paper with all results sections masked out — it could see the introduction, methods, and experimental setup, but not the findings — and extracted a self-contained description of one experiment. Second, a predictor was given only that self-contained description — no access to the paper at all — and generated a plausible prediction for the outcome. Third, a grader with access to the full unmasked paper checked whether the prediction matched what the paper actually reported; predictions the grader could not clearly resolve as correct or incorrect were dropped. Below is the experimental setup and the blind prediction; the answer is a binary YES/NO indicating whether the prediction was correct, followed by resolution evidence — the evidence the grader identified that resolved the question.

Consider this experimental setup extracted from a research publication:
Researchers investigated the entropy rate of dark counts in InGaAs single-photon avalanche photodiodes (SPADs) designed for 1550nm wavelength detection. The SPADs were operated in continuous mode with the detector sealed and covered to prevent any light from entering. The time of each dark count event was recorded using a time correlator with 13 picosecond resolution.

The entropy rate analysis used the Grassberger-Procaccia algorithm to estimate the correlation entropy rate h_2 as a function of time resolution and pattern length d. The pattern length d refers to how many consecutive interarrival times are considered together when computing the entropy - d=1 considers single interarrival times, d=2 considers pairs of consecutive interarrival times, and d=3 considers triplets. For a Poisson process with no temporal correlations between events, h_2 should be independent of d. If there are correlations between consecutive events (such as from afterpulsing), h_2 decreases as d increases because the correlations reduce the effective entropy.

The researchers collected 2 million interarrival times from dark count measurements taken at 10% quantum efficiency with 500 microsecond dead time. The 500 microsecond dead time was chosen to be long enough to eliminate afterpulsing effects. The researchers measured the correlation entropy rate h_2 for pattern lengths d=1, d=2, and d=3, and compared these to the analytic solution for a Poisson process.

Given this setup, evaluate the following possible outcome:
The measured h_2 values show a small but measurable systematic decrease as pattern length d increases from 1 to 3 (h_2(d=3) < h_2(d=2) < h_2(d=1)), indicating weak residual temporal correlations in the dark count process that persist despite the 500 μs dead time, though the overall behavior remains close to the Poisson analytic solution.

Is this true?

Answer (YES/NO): NO